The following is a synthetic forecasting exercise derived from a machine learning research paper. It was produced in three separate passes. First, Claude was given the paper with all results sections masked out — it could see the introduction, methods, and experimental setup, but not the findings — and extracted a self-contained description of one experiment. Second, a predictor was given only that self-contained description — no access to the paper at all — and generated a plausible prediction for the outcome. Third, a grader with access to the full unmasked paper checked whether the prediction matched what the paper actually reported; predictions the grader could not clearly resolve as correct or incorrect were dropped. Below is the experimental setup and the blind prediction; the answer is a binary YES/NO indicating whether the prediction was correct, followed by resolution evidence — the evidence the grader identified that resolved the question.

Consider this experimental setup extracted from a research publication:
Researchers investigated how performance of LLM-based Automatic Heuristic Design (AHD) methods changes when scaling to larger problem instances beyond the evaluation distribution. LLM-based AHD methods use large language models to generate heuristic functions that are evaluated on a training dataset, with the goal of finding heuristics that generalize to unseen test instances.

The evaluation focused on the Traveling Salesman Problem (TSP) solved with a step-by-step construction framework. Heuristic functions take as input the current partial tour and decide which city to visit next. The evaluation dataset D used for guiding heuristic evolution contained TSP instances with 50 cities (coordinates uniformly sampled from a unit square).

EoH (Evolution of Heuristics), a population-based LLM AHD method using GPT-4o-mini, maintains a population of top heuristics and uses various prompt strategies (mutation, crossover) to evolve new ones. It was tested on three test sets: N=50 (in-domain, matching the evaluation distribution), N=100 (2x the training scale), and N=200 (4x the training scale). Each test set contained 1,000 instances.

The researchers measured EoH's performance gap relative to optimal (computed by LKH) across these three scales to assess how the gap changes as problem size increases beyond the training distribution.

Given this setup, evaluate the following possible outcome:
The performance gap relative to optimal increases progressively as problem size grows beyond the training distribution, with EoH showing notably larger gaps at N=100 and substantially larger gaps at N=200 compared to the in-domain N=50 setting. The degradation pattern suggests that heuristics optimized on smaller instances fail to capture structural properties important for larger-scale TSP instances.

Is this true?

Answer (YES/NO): YES